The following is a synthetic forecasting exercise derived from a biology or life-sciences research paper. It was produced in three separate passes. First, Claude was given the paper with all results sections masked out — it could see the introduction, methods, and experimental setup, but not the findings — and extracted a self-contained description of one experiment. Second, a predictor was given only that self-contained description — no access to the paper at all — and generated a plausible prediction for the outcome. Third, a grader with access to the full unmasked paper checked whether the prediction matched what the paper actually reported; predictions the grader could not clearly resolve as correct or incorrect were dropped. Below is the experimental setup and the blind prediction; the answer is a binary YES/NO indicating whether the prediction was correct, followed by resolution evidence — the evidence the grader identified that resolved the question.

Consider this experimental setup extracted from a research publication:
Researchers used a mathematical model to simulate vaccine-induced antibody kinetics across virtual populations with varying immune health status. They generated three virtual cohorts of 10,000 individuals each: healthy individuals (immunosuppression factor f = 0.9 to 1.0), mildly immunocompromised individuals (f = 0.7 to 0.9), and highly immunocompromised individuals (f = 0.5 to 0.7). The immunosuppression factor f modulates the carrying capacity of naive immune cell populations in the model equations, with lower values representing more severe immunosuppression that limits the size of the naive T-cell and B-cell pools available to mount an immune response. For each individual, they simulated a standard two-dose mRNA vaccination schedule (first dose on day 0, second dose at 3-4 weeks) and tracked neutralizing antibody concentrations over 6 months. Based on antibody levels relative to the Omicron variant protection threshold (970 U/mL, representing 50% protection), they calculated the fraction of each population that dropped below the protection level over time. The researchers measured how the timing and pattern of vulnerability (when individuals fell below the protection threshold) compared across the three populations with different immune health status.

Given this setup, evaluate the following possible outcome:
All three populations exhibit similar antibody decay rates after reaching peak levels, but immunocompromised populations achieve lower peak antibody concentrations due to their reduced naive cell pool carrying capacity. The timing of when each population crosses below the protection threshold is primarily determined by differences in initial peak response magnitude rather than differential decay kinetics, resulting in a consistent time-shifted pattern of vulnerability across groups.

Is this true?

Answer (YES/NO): NO